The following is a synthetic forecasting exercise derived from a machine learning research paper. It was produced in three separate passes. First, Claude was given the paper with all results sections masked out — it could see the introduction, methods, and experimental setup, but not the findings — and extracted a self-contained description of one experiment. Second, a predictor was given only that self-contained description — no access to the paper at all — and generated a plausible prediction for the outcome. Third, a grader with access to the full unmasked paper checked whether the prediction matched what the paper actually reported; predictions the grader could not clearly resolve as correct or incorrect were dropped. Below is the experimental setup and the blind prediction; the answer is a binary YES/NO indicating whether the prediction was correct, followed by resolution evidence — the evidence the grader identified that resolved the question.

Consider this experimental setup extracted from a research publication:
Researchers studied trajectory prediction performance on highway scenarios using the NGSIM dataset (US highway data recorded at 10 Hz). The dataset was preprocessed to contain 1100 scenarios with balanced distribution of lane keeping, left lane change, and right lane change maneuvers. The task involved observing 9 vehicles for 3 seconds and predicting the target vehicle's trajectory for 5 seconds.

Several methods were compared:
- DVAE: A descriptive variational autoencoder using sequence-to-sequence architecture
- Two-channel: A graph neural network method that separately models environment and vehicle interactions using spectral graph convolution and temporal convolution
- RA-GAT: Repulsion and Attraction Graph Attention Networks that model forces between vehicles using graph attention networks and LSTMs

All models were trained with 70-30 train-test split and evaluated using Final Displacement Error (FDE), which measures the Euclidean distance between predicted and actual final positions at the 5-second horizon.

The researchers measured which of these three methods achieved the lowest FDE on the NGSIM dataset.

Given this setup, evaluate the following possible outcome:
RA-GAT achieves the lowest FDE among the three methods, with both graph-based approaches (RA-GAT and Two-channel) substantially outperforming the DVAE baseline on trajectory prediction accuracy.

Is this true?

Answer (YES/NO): NO